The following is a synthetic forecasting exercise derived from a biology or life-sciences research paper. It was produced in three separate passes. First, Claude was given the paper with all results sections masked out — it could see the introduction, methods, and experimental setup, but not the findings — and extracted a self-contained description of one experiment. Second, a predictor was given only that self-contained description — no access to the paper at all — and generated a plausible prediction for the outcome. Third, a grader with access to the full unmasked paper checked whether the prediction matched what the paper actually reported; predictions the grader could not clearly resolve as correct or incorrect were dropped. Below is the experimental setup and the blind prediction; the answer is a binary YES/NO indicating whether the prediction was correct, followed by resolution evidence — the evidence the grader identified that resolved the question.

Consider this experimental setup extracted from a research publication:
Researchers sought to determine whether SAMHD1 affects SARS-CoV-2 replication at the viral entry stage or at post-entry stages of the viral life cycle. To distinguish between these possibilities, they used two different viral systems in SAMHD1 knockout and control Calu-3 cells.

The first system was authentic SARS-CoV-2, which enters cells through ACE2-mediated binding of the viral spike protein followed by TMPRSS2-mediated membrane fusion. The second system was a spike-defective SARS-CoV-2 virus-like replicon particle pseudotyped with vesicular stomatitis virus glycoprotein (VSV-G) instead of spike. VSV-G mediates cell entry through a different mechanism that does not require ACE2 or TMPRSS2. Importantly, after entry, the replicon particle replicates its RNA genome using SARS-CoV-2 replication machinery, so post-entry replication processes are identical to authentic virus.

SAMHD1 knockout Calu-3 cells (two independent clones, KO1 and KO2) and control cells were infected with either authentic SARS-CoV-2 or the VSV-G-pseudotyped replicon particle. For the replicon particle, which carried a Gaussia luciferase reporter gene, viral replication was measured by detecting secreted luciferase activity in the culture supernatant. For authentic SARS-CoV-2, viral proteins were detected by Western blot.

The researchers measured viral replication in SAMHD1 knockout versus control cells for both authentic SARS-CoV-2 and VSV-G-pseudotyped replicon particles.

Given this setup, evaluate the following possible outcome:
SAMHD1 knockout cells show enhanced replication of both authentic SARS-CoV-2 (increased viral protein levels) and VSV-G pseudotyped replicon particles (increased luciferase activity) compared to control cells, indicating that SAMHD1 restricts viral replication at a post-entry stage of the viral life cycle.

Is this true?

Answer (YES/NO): NO